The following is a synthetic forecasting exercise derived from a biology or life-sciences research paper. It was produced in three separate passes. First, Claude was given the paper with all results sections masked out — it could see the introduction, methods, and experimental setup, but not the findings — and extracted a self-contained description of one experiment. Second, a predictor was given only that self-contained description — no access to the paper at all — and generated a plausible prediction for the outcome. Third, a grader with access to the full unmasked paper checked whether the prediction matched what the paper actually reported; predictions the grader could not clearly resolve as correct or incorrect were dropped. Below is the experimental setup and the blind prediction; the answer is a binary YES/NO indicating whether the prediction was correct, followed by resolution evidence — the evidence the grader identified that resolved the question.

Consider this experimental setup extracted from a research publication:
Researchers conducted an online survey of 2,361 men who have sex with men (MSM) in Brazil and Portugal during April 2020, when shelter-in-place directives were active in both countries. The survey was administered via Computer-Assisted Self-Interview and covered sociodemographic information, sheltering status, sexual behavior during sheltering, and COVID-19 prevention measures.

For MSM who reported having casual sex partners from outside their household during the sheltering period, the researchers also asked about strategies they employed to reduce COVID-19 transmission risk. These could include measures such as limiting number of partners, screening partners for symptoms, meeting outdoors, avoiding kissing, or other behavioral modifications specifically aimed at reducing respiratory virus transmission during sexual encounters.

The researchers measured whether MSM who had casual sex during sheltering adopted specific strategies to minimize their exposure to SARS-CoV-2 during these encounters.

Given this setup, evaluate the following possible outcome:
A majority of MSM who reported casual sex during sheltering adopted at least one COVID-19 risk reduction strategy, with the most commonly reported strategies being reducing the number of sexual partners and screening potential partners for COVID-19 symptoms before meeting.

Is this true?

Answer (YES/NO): NO